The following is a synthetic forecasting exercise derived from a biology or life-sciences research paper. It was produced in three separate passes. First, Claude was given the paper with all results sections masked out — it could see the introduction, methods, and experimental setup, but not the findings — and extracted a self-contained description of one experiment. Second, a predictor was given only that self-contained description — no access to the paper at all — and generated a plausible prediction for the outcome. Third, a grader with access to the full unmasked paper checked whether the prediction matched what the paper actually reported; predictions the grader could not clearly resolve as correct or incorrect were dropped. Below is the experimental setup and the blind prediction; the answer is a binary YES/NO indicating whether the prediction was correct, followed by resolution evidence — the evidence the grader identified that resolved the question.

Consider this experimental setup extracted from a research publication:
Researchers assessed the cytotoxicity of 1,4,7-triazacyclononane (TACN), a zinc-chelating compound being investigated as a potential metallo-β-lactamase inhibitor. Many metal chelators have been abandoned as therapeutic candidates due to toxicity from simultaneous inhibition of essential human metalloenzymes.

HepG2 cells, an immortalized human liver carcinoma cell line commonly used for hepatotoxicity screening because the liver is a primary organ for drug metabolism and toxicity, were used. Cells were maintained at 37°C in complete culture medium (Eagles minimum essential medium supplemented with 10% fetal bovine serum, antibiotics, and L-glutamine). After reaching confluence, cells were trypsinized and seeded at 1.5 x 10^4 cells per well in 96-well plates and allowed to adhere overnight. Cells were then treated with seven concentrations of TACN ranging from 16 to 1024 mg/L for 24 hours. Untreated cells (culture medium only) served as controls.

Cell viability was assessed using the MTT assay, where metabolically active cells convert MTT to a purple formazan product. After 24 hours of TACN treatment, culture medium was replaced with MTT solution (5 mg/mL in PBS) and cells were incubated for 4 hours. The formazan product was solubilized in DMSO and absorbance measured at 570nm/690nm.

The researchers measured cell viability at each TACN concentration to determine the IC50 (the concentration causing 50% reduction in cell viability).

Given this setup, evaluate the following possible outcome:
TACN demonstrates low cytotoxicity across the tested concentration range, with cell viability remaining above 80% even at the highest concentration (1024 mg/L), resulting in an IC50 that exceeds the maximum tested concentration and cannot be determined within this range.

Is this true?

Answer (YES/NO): NO